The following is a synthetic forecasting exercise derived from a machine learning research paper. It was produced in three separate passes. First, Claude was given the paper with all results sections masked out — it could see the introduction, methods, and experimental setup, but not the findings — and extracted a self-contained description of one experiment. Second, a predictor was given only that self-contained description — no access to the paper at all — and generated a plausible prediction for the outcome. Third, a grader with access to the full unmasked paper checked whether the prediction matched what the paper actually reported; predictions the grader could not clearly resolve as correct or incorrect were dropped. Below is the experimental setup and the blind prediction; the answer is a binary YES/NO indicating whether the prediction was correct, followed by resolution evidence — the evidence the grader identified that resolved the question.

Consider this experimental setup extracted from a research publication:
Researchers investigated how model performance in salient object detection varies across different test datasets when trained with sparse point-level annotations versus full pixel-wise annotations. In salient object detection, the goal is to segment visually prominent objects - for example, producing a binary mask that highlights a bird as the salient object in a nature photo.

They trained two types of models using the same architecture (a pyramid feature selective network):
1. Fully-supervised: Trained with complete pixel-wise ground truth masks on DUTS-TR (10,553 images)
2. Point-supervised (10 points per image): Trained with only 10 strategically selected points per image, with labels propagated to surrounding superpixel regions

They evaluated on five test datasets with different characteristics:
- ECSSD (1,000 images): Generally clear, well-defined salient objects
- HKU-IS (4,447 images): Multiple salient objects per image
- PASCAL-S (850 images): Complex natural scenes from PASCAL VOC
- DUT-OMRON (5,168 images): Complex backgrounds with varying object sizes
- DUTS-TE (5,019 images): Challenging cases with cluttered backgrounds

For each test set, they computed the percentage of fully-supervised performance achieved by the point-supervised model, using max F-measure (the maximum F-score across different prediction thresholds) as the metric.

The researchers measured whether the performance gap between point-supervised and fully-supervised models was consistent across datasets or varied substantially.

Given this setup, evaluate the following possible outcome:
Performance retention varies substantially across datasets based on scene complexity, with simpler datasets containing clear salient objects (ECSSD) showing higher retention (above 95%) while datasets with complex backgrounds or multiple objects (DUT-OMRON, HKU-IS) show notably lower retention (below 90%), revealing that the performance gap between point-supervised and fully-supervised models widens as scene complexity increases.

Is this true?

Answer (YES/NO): NO